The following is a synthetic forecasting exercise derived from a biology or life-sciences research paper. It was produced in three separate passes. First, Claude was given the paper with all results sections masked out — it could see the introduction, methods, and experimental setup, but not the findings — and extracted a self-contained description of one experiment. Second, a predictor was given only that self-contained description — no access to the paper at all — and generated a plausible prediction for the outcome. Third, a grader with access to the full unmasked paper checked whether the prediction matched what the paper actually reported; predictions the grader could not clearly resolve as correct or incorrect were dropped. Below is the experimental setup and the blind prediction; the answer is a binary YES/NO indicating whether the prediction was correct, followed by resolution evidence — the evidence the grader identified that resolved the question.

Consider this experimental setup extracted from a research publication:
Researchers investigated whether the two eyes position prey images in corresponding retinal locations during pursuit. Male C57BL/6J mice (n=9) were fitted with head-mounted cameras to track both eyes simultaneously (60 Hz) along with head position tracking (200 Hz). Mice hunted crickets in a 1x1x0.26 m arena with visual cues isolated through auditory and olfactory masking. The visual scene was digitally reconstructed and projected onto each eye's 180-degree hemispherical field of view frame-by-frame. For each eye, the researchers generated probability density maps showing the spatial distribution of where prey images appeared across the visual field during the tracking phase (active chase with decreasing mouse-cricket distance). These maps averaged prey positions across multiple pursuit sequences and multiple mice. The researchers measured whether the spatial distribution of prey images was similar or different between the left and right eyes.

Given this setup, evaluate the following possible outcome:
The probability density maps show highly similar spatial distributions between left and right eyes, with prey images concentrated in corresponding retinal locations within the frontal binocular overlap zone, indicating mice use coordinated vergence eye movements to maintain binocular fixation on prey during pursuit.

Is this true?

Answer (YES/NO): NO